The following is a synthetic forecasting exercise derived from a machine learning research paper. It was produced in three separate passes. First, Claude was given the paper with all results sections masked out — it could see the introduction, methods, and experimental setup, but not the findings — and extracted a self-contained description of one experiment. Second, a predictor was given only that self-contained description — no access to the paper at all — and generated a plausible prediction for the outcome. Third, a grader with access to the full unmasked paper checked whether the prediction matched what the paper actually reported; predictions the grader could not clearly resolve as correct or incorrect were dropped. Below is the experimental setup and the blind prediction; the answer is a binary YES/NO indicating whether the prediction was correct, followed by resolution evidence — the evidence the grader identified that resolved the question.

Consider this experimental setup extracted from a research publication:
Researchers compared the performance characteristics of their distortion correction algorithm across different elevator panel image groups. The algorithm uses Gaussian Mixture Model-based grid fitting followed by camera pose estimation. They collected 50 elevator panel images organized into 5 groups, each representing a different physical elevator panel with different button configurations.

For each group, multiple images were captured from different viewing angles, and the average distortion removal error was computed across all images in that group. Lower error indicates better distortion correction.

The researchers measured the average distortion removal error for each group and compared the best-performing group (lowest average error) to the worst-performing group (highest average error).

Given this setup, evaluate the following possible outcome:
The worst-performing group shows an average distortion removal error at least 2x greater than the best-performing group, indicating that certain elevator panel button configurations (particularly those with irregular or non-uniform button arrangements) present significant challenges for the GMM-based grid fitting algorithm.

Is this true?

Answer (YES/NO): YES